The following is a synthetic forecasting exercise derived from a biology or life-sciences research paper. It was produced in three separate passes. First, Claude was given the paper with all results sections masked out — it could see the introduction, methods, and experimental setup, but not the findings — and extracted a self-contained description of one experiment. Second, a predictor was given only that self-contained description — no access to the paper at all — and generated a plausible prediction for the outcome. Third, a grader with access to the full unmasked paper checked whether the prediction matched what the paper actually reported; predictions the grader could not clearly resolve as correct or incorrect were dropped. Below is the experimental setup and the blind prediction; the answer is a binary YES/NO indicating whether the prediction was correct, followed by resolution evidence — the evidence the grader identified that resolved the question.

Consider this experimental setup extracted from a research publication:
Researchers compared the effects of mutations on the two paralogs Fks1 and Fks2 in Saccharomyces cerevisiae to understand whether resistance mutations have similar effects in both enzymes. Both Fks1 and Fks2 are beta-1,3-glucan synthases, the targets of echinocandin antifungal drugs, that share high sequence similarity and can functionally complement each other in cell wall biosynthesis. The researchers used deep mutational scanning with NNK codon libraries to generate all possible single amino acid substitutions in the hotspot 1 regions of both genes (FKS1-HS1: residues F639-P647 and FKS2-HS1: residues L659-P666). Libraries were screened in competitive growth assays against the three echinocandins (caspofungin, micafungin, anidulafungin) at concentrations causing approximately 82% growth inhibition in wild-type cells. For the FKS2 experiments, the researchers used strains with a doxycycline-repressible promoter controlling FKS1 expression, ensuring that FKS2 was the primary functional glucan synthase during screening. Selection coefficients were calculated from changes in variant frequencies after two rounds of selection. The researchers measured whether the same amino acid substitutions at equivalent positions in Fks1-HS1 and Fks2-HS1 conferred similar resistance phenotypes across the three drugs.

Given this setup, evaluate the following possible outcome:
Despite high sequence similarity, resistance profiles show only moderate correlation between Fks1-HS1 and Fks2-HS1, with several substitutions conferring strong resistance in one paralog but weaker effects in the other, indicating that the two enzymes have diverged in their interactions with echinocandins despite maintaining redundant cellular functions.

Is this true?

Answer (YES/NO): NO